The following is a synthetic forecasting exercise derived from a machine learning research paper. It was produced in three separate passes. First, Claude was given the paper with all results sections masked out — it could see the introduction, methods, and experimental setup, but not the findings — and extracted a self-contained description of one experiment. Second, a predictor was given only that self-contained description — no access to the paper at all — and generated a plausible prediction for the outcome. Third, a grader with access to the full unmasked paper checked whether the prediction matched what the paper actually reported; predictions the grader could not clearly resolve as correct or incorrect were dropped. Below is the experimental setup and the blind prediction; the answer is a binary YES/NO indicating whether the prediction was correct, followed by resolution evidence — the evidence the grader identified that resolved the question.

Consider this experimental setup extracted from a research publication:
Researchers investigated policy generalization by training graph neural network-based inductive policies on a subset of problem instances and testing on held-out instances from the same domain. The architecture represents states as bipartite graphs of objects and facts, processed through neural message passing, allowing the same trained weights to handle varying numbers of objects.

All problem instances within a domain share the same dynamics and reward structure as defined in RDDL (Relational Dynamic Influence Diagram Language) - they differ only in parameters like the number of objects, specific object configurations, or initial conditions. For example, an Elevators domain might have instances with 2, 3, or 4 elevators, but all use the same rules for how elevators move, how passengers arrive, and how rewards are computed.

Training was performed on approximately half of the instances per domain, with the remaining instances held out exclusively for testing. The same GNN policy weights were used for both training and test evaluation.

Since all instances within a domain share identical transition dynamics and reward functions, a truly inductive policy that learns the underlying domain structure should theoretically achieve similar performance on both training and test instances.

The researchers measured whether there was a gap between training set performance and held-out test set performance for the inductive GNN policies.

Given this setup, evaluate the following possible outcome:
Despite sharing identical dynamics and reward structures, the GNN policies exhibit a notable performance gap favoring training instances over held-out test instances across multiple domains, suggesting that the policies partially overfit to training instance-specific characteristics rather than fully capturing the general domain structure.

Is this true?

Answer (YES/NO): NO